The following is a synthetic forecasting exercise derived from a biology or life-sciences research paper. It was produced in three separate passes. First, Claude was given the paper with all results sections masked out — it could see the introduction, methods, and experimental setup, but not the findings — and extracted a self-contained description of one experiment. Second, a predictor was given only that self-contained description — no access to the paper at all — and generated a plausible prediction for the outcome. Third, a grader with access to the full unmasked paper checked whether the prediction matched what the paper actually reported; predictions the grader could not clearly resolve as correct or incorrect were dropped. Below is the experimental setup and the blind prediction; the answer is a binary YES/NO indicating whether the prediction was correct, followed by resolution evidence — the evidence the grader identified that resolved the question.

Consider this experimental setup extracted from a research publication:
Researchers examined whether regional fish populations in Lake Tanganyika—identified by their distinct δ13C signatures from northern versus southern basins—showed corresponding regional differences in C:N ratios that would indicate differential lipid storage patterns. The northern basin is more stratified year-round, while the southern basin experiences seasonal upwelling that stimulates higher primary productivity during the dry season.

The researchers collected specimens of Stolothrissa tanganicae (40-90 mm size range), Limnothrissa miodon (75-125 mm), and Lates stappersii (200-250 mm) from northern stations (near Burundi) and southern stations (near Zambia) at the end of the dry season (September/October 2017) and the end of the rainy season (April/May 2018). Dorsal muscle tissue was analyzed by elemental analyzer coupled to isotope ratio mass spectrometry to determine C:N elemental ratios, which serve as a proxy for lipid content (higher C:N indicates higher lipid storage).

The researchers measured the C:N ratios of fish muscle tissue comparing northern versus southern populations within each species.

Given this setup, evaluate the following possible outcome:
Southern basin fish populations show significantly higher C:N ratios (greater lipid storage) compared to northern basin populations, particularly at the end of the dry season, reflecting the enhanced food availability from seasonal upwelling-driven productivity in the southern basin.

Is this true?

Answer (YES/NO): NO